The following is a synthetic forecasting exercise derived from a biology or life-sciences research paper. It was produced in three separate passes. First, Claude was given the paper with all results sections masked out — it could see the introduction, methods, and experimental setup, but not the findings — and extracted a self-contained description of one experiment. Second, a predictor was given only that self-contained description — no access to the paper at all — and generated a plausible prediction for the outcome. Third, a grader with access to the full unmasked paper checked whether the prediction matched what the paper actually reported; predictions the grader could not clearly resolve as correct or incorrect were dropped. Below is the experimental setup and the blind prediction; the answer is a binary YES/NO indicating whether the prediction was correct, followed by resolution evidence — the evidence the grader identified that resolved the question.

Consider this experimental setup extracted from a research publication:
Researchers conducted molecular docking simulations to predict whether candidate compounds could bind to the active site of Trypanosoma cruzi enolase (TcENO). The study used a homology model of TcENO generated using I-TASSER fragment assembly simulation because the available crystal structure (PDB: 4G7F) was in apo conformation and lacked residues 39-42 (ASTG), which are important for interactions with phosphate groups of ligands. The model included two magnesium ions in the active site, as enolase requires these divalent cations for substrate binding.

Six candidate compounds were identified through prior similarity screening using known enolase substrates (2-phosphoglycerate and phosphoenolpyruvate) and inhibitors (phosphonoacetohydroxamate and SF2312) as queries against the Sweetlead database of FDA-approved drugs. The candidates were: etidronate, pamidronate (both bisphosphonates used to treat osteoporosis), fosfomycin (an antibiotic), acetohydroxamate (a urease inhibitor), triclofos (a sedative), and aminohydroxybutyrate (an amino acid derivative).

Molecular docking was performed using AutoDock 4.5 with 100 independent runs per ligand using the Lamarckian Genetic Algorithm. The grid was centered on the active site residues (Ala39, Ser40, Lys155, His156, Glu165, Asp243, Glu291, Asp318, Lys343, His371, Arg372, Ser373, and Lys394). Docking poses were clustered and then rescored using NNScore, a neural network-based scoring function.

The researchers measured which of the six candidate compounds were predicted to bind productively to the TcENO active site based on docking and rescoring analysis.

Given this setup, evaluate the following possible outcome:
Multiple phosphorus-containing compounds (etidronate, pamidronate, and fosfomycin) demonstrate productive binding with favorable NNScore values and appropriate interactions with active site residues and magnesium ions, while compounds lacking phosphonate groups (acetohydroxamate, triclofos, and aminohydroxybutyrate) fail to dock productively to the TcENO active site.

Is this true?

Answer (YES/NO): NO